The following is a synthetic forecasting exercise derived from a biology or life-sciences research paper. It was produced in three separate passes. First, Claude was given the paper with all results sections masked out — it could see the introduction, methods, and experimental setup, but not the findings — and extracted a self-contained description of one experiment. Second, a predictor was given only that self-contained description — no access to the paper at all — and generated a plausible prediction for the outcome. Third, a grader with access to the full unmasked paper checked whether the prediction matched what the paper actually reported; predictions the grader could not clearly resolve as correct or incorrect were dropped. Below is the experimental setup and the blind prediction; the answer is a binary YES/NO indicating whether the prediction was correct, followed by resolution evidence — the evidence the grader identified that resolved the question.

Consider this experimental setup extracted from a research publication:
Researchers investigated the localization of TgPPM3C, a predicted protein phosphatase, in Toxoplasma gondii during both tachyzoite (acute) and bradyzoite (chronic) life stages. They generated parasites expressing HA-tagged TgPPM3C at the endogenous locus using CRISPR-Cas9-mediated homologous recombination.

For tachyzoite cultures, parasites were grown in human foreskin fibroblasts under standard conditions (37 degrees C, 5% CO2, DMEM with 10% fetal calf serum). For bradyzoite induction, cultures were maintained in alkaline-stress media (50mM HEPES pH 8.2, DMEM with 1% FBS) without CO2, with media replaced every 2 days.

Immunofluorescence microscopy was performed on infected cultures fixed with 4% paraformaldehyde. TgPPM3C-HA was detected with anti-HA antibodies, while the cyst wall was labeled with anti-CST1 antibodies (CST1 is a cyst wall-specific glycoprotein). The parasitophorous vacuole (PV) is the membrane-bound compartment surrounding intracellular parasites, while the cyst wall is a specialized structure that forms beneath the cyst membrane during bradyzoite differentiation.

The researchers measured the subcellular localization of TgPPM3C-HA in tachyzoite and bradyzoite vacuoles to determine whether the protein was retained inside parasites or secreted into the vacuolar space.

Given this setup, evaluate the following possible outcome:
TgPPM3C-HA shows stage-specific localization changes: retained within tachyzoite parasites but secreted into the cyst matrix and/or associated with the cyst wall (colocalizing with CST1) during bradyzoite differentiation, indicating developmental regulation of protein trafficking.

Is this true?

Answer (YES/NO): NO